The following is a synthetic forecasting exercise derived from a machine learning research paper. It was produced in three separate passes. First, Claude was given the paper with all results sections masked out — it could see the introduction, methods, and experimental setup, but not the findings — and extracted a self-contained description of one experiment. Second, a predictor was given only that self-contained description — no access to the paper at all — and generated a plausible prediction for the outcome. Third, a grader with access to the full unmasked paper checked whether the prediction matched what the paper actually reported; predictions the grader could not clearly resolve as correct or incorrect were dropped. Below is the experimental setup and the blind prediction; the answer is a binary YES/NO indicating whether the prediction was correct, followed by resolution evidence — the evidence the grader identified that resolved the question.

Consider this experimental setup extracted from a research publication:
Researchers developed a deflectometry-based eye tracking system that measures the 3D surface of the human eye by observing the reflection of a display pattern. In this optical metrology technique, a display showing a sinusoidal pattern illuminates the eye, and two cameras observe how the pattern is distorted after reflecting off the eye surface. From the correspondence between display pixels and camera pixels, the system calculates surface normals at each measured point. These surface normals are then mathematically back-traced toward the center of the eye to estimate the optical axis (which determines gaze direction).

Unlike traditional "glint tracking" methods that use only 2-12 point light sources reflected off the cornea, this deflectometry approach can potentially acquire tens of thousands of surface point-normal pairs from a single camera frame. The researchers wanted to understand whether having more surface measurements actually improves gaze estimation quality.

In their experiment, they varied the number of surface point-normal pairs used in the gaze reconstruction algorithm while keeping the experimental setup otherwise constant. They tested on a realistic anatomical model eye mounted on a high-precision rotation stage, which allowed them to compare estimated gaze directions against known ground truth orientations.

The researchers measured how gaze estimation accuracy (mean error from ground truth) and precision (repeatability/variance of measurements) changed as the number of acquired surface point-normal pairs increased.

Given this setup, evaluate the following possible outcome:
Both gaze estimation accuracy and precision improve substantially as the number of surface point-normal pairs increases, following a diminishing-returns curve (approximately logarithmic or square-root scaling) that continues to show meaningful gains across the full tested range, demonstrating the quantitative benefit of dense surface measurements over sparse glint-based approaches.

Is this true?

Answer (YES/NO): NO